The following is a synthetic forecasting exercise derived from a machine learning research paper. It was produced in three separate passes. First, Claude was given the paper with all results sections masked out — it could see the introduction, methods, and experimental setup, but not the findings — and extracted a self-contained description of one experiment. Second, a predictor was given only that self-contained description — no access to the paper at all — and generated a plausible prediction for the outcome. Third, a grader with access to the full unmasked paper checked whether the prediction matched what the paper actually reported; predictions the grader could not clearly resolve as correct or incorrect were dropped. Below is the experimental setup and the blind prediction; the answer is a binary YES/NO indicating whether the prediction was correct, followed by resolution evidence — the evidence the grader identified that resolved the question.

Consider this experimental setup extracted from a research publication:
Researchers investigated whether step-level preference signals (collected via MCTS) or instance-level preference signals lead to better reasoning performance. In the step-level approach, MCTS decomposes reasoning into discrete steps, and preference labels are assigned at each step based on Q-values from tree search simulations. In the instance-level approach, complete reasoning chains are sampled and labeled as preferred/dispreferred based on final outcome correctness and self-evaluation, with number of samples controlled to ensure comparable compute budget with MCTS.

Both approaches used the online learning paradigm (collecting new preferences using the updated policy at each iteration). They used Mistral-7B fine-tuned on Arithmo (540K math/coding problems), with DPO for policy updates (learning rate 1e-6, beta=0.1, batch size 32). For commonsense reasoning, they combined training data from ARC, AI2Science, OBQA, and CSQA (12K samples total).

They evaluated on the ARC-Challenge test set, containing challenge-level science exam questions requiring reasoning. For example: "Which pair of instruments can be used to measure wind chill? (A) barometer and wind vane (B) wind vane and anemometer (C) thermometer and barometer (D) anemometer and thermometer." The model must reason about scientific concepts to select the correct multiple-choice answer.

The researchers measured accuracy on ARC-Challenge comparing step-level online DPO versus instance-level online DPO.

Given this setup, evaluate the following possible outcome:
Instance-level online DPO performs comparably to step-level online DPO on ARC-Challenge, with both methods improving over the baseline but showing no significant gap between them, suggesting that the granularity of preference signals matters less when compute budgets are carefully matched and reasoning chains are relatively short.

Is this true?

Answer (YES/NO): NO